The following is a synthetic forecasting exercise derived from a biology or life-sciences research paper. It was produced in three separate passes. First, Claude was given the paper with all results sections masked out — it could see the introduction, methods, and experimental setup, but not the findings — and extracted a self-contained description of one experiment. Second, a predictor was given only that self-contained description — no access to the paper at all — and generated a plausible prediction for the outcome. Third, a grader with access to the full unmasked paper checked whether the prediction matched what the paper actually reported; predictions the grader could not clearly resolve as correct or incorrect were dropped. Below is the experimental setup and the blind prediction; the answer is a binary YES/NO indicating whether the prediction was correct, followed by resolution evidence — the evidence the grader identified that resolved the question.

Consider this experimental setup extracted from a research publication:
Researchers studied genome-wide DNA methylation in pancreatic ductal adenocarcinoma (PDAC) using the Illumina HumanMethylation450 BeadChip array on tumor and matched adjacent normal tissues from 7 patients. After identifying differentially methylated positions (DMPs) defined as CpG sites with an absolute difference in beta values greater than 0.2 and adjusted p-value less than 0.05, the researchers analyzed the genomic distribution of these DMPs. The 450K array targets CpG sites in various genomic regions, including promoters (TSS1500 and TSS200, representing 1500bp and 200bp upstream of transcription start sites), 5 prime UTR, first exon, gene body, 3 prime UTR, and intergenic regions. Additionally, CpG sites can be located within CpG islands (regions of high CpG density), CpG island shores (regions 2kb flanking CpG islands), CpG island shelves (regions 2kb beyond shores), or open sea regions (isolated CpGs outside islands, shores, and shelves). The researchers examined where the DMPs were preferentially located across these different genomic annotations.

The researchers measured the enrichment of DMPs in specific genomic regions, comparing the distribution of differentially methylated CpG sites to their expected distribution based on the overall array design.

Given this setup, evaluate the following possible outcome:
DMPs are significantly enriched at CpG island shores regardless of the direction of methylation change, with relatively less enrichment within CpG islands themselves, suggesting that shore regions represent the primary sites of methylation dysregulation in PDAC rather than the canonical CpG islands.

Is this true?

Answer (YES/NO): NO